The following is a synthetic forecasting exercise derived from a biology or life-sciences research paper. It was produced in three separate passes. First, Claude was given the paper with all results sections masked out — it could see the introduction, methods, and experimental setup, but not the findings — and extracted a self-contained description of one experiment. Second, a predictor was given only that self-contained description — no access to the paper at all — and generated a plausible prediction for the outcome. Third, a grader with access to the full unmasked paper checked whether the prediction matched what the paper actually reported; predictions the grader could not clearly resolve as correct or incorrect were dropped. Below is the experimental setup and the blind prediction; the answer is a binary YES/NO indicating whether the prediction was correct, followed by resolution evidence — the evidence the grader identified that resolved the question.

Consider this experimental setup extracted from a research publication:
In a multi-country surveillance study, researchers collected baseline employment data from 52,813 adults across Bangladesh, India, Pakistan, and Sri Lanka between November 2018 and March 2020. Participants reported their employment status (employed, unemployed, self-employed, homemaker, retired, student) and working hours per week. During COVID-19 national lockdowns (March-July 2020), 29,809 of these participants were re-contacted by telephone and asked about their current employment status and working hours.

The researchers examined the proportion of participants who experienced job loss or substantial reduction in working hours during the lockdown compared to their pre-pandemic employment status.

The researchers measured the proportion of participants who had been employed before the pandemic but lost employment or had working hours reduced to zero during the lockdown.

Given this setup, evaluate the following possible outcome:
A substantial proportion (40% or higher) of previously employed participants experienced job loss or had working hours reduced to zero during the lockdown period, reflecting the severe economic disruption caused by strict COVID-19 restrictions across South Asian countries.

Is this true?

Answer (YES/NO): NO